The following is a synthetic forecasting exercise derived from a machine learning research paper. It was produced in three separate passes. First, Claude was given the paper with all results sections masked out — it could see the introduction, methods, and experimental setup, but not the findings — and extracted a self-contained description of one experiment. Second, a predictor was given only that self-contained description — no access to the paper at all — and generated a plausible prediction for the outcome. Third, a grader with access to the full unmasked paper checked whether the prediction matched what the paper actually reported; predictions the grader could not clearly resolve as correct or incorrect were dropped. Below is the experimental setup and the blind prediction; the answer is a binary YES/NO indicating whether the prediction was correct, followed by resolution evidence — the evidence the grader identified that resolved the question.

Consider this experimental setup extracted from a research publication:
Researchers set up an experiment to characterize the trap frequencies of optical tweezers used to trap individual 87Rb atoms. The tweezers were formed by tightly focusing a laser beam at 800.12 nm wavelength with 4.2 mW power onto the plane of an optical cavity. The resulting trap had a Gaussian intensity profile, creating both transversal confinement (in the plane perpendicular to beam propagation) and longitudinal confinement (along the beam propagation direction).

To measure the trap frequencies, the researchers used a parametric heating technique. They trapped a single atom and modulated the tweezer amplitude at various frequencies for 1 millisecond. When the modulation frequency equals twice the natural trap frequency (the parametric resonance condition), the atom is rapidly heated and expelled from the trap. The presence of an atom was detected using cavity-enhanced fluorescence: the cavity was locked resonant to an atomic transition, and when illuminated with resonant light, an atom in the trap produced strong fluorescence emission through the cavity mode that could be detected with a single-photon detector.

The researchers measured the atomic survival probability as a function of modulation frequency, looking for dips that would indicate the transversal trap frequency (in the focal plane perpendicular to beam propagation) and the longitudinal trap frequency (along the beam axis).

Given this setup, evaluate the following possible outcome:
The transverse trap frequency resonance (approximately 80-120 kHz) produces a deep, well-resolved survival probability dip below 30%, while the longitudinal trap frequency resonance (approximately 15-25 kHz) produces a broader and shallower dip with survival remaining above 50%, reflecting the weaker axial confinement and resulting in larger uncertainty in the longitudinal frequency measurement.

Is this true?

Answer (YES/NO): NO